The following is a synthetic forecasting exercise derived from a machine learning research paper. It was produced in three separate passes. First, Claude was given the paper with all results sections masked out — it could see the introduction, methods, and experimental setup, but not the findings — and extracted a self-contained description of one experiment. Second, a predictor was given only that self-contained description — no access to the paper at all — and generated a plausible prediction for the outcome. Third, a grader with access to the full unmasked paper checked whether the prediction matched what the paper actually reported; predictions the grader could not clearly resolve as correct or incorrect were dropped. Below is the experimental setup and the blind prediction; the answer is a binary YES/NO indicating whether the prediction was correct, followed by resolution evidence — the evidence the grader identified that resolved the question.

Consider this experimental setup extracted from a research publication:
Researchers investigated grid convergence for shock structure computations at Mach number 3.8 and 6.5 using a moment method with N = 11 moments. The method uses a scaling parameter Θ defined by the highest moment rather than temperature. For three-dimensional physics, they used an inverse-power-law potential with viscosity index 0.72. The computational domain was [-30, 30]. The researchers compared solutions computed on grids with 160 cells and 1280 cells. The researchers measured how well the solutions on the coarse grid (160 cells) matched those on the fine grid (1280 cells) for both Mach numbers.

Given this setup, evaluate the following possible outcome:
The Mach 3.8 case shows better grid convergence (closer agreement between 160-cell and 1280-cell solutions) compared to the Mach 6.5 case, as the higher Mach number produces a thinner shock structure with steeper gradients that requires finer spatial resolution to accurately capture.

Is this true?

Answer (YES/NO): NO